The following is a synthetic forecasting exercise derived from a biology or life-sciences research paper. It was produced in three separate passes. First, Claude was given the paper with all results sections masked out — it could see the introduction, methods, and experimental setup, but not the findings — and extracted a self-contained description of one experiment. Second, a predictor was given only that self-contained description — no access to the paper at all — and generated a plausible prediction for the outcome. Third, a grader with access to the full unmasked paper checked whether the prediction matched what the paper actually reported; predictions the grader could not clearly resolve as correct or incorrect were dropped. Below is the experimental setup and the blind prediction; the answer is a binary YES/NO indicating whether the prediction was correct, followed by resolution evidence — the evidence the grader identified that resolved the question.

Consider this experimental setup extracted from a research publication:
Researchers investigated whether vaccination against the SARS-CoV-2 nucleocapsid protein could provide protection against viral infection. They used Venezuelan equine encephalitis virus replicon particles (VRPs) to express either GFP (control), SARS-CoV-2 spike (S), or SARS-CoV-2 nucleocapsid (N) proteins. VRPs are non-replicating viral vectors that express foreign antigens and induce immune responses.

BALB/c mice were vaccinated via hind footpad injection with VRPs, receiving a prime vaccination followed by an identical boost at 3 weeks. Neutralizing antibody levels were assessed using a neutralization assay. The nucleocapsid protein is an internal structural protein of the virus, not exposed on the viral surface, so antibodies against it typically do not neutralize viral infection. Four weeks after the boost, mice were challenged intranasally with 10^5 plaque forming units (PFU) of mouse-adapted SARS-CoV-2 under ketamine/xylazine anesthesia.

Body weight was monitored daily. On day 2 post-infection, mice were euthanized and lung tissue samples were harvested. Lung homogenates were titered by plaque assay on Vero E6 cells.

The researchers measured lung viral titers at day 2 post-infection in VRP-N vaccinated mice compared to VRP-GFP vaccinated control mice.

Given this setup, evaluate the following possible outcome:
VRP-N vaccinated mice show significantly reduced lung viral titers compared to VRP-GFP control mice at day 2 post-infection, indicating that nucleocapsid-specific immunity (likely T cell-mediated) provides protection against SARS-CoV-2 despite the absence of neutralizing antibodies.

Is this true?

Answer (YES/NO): NO